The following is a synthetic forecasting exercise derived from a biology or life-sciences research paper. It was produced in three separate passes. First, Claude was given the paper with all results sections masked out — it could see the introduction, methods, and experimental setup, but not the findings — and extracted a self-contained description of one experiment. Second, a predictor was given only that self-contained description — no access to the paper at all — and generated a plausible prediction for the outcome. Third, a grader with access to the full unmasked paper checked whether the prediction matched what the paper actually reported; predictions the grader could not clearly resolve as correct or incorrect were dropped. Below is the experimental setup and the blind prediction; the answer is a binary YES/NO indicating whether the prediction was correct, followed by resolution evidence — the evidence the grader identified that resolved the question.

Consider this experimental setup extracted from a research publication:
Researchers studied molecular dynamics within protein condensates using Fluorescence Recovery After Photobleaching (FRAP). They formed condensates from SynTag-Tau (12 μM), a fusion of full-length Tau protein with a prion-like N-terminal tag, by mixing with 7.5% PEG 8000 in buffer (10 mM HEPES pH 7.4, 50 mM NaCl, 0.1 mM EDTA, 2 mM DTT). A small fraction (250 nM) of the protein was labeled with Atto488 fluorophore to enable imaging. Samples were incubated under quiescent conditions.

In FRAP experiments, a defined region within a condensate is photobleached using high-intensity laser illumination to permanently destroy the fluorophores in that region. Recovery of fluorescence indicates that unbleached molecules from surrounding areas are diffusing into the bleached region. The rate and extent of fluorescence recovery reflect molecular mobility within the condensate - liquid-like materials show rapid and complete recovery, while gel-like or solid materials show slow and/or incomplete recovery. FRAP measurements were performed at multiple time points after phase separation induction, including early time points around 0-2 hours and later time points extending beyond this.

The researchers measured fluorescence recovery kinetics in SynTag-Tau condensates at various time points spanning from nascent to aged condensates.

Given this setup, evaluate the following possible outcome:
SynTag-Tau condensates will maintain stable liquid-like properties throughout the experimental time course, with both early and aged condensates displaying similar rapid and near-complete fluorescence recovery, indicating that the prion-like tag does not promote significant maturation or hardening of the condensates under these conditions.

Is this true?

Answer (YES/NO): NO